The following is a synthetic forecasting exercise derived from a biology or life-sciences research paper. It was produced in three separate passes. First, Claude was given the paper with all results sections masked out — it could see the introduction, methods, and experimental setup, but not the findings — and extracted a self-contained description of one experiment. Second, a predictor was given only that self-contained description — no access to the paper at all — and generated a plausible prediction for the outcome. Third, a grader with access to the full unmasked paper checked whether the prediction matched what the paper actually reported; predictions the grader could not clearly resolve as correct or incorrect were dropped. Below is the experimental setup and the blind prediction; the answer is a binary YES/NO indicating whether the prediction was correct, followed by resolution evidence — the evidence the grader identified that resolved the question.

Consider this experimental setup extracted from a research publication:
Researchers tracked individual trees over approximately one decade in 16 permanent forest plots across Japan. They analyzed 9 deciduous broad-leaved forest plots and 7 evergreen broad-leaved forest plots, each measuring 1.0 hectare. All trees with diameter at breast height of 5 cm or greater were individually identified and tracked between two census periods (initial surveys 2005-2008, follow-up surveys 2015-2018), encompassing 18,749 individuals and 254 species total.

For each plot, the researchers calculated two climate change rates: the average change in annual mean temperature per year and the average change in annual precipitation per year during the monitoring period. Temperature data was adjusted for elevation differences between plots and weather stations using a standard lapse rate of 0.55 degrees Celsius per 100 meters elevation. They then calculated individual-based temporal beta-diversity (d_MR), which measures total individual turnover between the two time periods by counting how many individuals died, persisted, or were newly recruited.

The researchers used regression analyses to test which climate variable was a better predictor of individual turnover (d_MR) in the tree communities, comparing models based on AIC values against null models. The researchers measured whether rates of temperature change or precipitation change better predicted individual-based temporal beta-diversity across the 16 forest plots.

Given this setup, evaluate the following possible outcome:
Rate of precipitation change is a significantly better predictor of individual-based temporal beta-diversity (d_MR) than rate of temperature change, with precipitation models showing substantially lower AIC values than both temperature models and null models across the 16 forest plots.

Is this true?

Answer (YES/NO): NO